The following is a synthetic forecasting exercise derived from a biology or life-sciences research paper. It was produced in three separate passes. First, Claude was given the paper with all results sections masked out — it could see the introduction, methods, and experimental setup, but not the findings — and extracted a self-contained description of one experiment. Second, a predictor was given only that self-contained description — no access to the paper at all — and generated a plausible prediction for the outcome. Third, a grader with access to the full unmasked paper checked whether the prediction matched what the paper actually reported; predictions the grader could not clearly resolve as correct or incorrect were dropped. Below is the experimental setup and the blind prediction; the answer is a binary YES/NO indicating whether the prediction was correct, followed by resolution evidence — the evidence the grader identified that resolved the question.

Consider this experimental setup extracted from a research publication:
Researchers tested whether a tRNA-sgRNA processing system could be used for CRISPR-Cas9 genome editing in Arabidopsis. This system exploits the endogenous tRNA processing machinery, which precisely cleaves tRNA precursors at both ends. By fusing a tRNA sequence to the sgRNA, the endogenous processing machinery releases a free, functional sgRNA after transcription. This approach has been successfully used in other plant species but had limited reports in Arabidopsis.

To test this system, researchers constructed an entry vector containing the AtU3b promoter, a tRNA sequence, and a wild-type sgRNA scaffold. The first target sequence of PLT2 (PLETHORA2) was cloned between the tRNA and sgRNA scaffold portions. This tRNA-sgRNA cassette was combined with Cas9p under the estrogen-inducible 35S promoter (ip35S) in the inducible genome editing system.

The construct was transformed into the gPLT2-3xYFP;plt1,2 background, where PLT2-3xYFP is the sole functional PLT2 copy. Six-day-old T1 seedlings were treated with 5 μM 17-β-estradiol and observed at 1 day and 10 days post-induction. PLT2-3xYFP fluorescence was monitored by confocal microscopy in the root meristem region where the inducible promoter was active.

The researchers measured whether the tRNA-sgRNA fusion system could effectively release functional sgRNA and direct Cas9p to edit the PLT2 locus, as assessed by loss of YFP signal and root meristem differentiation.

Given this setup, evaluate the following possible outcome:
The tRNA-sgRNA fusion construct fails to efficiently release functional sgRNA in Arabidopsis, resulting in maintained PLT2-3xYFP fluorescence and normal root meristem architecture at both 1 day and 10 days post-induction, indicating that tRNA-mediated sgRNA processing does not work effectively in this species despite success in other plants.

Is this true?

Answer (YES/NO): NO